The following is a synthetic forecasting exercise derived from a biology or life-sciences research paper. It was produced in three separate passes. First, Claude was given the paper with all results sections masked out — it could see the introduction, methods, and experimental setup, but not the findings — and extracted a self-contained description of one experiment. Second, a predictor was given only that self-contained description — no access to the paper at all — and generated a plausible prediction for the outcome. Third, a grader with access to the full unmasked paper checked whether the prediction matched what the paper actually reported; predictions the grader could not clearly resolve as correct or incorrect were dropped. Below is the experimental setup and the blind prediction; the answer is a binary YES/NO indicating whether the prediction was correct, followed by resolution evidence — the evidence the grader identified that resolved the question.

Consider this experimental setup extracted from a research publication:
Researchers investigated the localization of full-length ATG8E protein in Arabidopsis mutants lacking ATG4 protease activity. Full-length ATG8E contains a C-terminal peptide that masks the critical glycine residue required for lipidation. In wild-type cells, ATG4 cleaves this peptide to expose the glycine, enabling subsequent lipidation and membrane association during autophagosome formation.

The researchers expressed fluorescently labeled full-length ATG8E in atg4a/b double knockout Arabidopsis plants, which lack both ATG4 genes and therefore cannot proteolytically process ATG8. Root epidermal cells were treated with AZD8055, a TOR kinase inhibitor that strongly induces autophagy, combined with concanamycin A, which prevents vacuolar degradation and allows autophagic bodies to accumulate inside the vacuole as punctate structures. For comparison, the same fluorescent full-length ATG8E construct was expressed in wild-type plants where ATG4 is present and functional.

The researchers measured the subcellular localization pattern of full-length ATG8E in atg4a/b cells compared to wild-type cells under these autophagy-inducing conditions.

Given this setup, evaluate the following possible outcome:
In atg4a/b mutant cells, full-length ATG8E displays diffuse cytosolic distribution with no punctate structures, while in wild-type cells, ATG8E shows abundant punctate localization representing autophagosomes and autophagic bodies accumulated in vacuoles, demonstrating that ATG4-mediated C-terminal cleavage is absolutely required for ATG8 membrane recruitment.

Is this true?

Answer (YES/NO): YES